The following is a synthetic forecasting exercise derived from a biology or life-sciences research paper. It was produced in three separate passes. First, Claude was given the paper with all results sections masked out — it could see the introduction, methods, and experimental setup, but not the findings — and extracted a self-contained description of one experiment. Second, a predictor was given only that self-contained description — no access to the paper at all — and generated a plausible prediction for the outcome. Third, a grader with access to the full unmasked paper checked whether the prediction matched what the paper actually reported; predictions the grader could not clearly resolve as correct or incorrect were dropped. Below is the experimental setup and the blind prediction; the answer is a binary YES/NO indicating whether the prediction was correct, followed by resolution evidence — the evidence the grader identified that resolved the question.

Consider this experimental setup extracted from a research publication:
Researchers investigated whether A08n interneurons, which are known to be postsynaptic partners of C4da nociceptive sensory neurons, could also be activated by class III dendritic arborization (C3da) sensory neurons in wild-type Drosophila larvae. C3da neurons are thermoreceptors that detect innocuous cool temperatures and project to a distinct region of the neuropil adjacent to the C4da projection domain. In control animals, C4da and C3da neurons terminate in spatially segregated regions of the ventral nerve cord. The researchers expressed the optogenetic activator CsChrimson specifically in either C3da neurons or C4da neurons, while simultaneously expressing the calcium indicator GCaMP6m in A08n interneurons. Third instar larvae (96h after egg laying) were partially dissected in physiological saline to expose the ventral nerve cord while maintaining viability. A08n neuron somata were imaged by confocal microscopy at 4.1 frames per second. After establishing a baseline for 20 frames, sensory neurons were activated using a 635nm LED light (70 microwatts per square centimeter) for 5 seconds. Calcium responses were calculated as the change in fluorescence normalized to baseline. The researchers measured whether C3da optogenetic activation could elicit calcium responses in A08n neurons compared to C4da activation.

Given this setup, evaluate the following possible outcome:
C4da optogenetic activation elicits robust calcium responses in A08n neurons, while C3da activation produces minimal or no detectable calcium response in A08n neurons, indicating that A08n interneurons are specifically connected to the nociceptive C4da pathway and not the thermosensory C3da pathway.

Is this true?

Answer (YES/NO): YES